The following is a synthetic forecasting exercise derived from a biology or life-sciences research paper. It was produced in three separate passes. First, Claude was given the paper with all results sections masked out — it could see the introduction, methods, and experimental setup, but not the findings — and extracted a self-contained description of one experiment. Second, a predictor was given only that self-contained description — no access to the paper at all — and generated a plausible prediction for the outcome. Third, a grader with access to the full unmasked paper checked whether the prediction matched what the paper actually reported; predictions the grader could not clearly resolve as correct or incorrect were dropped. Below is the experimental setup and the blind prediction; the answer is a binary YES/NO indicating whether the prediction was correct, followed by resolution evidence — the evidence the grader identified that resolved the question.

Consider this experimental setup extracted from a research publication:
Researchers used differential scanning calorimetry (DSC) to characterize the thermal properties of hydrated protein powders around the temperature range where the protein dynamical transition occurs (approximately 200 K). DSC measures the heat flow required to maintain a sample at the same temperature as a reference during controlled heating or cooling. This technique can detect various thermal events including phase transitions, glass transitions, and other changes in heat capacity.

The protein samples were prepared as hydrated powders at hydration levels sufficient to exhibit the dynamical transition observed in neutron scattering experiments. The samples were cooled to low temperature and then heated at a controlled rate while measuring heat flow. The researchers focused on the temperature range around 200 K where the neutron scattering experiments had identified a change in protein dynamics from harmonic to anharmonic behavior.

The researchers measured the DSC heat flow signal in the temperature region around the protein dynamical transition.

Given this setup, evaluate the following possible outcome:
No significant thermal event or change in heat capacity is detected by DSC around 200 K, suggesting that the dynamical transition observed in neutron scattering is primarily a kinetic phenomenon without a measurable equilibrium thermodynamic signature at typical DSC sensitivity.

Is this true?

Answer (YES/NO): NO